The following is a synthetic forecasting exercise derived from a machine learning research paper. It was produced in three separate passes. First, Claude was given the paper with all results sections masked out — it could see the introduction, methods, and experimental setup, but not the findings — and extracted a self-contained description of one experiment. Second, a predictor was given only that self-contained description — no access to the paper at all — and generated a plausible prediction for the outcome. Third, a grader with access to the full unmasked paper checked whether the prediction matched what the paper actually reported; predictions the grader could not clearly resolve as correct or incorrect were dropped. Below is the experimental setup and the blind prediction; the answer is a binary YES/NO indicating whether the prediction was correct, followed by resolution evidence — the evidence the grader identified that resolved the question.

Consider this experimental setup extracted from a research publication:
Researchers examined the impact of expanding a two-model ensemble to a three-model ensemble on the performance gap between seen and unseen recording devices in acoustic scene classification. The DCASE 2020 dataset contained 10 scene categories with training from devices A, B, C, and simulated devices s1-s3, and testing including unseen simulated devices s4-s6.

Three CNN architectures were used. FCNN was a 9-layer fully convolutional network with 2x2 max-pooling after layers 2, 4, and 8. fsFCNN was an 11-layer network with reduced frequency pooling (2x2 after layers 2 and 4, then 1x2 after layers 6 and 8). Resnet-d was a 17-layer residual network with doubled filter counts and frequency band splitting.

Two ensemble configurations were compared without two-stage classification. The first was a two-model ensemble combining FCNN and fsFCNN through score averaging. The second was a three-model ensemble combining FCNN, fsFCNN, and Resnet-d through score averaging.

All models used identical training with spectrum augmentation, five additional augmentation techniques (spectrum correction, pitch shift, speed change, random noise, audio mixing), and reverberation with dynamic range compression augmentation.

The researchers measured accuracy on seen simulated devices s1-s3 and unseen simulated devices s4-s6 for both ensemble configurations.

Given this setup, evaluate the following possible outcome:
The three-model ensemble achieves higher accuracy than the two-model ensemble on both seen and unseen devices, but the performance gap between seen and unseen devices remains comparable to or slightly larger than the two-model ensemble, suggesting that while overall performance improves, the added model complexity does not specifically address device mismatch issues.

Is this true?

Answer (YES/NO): NO